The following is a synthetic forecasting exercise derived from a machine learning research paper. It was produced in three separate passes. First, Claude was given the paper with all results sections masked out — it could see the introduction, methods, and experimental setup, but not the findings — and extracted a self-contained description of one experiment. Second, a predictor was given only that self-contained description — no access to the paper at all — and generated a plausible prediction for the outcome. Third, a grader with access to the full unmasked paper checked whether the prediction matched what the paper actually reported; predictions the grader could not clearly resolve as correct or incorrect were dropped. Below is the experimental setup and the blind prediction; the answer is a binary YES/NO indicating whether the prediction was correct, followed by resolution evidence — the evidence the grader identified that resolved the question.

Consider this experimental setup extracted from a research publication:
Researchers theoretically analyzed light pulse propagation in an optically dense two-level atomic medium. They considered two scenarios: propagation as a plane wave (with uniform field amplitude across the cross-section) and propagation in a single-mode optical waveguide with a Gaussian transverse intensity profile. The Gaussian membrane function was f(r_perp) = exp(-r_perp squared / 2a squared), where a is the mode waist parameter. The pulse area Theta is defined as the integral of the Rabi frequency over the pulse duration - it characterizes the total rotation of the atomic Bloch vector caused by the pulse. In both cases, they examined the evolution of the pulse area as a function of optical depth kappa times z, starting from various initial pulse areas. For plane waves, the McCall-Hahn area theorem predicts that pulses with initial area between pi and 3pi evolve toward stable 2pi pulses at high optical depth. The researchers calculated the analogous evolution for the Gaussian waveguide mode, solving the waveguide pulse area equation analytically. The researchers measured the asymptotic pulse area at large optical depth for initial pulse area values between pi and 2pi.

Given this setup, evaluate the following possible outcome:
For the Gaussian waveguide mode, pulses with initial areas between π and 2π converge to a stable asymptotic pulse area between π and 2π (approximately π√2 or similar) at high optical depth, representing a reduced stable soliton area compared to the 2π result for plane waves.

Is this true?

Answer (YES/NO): NO